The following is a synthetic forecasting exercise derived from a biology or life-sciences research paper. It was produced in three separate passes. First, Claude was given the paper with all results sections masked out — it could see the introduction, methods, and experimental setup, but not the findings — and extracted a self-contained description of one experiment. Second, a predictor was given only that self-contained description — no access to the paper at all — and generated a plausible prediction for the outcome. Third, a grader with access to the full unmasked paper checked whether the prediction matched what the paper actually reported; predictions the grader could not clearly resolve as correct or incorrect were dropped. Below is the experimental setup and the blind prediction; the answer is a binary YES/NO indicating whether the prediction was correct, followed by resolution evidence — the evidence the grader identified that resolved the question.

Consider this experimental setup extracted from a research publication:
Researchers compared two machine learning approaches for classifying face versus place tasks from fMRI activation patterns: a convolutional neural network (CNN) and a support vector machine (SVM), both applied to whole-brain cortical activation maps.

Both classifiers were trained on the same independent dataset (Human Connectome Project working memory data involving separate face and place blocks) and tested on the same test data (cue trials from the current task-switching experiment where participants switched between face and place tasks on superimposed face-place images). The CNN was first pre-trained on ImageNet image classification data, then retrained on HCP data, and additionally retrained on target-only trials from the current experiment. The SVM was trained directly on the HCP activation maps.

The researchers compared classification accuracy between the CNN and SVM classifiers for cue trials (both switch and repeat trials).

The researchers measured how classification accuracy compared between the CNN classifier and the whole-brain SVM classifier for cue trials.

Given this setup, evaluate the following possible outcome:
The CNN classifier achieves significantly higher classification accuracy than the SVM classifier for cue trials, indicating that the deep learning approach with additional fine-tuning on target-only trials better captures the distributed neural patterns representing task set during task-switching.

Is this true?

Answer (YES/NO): NO